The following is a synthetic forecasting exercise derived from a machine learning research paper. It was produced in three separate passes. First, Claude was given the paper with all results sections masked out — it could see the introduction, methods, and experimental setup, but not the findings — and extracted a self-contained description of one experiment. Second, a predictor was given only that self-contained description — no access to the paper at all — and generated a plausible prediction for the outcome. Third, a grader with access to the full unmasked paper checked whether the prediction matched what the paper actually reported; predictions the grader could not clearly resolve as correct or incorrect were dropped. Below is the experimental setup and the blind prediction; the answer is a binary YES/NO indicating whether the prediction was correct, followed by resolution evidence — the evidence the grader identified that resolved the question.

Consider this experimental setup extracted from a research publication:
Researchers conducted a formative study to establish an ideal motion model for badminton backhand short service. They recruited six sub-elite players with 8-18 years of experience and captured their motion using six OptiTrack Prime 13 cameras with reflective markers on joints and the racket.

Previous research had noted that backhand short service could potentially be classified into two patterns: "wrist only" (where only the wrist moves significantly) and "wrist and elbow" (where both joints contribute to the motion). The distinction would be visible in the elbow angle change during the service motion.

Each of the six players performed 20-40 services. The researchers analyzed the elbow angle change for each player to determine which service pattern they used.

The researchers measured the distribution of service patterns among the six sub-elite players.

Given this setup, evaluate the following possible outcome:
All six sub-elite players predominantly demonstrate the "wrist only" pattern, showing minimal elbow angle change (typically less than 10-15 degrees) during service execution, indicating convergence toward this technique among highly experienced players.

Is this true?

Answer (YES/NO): NO